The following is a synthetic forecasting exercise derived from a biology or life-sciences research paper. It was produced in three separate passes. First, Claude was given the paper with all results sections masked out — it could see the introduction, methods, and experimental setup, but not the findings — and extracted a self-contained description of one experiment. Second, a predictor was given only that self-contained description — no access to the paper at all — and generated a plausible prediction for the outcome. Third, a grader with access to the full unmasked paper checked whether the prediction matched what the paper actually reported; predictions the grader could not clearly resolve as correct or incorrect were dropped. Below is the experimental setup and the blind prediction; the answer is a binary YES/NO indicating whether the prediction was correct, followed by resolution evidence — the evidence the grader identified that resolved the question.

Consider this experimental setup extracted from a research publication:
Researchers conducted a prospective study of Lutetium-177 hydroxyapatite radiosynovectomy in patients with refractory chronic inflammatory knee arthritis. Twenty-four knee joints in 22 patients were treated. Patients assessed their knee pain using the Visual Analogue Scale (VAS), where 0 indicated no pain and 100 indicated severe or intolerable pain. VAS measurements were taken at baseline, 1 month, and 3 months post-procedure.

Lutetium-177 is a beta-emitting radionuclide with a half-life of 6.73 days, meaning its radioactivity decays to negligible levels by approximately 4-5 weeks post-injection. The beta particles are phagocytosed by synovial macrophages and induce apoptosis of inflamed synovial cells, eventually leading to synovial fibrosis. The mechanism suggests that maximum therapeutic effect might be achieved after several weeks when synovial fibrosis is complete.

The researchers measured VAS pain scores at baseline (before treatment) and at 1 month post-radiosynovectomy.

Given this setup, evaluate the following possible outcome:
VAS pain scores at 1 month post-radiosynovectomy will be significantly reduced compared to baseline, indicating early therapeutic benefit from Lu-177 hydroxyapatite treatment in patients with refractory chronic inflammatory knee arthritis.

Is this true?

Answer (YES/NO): YES